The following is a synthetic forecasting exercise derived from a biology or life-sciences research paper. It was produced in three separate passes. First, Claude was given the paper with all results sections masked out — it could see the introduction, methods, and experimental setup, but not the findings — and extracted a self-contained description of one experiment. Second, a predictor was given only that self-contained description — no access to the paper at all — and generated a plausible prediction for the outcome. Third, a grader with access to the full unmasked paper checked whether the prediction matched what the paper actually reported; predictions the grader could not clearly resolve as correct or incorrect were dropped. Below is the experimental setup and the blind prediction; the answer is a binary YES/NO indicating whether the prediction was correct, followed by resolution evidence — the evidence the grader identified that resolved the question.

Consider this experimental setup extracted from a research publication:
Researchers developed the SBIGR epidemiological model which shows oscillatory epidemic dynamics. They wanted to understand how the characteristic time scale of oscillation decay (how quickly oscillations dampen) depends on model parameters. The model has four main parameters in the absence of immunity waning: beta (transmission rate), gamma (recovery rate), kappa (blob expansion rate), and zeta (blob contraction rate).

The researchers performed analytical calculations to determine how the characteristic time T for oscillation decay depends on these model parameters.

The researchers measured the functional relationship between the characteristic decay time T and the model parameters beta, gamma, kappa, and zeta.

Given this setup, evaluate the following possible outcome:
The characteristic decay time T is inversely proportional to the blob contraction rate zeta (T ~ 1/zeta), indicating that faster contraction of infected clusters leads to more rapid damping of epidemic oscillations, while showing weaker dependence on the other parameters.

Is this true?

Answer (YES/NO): NO